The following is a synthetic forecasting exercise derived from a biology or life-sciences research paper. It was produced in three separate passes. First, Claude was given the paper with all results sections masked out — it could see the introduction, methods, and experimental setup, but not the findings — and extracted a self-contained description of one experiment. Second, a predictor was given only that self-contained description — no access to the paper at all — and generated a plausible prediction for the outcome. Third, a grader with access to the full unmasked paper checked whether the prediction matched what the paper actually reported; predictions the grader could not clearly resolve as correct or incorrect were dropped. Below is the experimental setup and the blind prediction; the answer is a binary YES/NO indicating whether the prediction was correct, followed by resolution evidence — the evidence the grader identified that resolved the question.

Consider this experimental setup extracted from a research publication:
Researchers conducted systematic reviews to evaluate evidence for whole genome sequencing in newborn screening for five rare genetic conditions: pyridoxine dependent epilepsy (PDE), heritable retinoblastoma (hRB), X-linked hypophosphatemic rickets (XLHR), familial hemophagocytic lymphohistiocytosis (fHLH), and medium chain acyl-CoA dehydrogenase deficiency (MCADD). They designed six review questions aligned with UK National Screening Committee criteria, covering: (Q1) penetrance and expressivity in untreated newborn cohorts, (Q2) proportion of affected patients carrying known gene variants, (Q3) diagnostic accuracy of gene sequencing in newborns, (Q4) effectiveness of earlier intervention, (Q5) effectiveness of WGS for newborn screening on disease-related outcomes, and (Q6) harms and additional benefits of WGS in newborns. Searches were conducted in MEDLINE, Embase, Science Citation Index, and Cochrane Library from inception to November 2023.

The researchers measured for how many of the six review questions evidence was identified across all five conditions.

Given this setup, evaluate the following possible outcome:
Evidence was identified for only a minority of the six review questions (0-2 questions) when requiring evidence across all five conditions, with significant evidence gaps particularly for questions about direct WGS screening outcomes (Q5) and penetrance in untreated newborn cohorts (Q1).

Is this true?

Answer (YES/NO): YES